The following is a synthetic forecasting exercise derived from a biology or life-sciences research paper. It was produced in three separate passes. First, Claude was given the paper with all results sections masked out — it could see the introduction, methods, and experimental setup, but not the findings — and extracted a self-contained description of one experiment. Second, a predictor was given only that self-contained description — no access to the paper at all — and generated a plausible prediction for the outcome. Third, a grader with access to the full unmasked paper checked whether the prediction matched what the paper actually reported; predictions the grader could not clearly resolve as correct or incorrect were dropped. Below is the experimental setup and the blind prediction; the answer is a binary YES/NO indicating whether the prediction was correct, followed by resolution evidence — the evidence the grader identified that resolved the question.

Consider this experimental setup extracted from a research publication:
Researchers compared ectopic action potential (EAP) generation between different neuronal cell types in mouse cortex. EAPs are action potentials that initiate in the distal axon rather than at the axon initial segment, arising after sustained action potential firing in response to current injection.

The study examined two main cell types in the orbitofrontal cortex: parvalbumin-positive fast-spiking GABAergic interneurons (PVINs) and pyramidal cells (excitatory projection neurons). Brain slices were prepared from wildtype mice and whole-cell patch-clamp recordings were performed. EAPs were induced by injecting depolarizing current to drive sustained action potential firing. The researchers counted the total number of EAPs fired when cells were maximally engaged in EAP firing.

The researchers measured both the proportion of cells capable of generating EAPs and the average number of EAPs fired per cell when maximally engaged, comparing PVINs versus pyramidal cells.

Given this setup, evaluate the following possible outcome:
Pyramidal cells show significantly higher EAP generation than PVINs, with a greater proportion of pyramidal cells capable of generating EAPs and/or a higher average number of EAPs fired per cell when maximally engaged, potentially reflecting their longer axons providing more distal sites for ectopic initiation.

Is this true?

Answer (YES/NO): NO